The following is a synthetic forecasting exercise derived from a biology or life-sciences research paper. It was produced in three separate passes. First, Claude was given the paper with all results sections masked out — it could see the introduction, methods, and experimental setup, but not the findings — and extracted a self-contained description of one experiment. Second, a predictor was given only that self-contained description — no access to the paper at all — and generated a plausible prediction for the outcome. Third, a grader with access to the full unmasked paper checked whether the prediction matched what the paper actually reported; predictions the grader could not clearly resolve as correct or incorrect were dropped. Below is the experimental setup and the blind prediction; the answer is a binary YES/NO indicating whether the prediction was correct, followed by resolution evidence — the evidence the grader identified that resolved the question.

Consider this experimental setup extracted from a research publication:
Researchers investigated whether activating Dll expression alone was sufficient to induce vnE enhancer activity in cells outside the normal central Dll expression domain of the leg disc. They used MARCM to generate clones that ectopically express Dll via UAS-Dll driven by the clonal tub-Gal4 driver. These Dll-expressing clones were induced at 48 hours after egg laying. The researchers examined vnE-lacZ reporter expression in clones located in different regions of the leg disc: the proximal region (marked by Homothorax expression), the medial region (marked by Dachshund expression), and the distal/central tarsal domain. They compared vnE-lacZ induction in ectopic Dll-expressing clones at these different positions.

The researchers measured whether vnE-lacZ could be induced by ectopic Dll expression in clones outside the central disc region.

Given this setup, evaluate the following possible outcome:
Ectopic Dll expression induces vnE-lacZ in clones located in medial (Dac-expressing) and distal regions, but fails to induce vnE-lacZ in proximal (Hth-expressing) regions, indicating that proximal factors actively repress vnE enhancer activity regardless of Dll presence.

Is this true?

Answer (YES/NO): NO